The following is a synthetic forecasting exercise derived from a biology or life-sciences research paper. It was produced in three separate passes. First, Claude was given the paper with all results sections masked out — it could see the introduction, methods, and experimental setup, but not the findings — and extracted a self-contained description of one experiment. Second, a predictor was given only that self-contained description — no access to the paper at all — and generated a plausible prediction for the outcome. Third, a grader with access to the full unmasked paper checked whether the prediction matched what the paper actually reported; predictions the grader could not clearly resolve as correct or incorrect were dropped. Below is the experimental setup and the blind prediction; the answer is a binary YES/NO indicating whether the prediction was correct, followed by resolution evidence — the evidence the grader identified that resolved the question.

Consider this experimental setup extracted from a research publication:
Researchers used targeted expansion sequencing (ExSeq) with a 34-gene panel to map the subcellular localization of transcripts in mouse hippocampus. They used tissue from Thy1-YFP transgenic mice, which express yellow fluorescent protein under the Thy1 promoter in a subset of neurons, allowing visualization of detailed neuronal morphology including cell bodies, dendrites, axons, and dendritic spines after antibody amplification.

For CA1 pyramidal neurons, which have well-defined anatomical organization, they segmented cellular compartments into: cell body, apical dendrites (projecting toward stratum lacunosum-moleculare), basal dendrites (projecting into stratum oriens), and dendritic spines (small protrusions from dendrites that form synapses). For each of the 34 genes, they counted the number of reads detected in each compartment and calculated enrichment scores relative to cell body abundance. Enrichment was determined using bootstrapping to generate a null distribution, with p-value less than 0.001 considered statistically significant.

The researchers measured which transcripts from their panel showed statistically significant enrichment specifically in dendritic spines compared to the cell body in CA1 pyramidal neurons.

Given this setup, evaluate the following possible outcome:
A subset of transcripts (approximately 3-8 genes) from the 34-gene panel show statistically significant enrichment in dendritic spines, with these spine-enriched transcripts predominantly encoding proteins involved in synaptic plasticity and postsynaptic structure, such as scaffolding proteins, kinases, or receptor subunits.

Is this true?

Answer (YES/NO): NO